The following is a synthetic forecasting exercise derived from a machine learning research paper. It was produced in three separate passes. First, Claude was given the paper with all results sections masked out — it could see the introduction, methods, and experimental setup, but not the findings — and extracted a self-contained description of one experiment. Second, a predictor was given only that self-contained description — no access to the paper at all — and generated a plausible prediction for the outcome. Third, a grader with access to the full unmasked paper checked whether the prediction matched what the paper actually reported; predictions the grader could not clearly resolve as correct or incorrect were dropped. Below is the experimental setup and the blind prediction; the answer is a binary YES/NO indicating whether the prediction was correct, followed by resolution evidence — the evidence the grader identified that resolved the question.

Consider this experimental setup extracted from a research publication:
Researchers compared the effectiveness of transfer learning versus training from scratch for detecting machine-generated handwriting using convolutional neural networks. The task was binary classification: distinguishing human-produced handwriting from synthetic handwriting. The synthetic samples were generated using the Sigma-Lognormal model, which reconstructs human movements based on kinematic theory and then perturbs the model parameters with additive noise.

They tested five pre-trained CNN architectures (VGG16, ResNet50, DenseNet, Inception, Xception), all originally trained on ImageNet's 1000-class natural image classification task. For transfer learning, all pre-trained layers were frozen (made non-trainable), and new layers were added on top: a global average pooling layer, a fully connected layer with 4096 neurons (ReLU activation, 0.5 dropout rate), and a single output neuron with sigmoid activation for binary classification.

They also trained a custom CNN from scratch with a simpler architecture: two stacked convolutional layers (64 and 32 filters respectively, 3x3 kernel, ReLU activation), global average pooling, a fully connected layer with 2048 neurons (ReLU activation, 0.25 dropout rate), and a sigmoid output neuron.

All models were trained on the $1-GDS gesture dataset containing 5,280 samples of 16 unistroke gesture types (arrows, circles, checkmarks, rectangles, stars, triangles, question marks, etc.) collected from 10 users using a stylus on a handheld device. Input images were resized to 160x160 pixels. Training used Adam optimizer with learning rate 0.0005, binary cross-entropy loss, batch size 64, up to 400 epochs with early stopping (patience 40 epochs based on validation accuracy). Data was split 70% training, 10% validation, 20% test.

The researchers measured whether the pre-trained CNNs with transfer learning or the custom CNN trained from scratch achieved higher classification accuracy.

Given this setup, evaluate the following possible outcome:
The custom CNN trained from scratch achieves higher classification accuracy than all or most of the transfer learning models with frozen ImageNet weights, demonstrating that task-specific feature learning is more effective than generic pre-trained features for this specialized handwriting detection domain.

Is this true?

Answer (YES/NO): NO